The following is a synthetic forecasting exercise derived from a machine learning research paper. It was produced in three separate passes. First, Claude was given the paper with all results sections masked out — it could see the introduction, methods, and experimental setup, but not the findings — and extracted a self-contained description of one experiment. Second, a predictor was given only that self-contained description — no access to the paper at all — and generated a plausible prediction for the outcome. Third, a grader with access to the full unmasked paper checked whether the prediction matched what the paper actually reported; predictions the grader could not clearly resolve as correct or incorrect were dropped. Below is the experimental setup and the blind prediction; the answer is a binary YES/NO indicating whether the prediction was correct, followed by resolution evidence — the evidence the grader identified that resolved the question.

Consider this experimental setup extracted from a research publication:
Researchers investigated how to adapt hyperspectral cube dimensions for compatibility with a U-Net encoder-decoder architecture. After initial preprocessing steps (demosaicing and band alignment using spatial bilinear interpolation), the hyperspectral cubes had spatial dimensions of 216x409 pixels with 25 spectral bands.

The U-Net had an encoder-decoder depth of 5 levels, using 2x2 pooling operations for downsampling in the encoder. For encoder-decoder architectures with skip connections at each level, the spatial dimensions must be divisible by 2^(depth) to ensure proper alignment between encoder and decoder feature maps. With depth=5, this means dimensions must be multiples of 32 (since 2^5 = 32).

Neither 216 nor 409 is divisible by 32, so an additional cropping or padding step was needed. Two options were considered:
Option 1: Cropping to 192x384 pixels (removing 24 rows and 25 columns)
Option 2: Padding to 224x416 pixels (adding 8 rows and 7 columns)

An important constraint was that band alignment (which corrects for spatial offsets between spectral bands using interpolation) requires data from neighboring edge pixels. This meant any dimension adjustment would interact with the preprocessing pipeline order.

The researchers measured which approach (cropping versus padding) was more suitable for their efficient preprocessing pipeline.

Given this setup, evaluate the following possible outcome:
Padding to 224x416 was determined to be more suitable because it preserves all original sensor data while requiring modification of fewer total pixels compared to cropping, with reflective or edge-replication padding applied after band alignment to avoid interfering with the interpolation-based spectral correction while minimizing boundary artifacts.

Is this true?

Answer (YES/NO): NO